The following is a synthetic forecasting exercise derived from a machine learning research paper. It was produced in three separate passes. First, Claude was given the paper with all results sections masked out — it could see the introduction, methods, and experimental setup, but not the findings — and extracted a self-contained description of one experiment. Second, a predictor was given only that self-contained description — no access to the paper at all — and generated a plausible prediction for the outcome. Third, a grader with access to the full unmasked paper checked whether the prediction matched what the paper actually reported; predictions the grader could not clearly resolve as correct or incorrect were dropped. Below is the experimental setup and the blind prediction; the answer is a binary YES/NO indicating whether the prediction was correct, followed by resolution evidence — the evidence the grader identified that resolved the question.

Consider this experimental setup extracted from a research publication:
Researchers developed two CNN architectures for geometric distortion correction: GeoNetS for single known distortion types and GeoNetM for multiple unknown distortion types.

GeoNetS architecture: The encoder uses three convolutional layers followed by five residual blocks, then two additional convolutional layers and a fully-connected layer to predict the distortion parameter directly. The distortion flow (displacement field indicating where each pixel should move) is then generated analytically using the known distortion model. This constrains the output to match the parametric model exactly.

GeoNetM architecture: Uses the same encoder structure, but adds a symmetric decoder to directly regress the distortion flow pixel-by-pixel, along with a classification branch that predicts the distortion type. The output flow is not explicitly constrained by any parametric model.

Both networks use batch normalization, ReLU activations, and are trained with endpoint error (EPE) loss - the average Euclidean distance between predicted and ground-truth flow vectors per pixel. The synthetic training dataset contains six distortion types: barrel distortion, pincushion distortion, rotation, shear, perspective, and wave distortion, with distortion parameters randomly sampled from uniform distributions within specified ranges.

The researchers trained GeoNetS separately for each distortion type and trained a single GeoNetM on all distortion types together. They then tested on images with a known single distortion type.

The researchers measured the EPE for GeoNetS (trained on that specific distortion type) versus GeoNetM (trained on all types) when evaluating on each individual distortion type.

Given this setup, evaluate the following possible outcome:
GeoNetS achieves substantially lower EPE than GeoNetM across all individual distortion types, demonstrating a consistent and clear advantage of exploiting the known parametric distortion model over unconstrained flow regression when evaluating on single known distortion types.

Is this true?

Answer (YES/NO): YES